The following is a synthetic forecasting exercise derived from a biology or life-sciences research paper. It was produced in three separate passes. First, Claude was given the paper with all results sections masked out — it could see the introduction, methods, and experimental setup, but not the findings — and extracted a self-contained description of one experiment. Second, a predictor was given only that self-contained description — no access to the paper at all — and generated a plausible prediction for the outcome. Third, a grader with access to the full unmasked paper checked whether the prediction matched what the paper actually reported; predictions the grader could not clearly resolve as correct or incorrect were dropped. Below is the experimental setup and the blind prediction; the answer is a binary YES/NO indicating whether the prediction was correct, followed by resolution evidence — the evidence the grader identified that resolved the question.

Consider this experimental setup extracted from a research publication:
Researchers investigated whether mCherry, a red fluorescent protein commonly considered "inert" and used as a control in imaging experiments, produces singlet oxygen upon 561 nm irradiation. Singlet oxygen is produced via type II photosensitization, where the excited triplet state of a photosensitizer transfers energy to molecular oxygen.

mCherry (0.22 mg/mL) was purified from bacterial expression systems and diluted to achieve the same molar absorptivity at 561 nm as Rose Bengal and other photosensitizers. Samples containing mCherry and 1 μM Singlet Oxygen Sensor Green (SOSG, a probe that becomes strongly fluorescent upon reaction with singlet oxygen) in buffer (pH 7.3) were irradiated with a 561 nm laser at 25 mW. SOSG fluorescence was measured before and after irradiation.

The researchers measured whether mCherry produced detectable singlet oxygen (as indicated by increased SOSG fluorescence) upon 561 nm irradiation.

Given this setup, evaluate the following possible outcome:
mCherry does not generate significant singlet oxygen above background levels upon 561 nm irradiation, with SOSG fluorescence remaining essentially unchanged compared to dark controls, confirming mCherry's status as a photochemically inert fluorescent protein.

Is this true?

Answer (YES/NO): NO